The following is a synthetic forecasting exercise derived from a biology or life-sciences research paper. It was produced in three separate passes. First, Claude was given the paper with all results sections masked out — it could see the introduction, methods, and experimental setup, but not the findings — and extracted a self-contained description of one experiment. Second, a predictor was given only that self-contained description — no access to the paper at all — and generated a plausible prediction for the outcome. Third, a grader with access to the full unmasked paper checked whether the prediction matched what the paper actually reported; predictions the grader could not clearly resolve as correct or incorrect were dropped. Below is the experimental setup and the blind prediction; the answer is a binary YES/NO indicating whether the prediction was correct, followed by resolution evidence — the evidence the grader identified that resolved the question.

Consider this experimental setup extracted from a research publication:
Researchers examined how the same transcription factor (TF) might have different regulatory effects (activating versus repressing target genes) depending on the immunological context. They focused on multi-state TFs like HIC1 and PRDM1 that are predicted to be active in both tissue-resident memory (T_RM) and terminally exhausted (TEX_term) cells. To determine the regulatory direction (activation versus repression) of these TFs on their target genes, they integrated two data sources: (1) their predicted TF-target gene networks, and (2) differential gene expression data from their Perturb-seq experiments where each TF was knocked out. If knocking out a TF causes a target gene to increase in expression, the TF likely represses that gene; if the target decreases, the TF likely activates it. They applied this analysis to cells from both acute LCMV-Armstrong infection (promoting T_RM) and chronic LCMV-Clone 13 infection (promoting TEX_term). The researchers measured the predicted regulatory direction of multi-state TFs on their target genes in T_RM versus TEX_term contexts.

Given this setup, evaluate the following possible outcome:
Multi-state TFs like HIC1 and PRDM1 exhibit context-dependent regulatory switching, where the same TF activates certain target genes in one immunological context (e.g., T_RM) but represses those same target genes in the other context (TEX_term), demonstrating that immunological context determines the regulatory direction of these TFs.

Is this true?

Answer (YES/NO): YES